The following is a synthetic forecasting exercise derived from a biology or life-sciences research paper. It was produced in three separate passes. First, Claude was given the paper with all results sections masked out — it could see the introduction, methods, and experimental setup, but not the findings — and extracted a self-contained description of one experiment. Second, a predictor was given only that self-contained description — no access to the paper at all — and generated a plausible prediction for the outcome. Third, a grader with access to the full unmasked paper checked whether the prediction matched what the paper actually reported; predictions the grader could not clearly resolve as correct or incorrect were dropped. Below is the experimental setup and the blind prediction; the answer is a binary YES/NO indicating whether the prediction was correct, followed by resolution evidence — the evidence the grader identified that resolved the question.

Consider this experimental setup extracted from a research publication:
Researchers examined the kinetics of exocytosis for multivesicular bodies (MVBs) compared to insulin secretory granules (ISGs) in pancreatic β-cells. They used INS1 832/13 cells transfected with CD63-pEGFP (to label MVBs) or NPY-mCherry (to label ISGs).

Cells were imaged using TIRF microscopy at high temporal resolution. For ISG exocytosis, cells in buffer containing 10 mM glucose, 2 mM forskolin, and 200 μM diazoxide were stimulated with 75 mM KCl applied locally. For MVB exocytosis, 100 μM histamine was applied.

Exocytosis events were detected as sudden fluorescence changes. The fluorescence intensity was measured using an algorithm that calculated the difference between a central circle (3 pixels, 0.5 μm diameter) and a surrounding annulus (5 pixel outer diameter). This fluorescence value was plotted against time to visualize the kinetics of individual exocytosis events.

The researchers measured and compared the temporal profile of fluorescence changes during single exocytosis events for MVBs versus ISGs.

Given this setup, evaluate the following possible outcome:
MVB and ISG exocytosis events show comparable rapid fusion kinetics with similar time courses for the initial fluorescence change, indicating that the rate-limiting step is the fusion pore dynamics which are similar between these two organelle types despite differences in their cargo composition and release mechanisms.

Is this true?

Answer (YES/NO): NO